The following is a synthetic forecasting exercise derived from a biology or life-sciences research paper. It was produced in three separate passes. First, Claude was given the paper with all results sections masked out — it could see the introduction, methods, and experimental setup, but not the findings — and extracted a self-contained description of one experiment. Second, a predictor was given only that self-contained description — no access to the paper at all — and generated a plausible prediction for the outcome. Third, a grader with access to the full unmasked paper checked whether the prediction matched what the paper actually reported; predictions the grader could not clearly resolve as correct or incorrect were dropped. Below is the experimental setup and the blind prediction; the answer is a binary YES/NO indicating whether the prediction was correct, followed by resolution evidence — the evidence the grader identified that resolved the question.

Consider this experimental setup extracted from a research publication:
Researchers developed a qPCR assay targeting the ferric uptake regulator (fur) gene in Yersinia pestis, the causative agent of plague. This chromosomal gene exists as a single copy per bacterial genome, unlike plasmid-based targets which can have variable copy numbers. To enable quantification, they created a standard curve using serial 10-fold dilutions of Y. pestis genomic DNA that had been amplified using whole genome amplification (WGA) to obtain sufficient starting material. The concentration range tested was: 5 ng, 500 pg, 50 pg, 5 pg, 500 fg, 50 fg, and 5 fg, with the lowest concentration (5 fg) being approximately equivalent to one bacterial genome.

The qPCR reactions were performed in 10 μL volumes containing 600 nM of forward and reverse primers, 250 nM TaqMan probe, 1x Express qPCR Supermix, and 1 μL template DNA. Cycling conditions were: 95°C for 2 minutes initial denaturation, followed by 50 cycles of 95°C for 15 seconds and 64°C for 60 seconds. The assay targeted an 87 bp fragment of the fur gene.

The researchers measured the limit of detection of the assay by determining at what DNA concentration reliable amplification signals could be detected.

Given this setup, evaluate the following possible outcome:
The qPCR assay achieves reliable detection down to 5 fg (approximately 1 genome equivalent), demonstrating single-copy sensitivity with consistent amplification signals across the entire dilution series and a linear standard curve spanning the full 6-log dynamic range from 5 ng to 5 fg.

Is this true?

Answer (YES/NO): NO